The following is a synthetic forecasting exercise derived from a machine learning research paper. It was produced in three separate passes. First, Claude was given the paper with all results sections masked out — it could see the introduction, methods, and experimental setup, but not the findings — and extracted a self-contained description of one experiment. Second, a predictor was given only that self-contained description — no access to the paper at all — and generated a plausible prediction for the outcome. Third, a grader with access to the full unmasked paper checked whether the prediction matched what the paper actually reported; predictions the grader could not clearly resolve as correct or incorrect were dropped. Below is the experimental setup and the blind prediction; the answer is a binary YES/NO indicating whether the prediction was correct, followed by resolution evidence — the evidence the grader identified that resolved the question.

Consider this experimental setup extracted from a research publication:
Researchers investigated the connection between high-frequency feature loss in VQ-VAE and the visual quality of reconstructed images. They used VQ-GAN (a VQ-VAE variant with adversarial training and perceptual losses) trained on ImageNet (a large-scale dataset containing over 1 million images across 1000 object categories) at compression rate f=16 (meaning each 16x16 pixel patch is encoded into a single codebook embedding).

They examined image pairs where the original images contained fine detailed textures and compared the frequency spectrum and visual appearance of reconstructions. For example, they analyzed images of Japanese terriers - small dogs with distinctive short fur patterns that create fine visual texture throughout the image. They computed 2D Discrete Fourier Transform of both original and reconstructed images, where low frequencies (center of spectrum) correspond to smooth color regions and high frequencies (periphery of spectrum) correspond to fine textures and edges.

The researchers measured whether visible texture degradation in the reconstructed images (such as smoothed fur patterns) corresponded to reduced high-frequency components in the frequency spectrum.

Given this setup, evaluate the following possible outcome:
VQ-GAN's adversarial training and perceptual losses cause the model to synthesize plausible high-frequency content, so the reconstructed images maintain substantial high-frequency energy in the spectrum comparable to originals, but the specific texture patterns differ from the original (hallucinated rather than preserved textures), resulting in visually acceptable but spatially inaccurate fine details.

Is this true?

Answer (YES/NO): NO